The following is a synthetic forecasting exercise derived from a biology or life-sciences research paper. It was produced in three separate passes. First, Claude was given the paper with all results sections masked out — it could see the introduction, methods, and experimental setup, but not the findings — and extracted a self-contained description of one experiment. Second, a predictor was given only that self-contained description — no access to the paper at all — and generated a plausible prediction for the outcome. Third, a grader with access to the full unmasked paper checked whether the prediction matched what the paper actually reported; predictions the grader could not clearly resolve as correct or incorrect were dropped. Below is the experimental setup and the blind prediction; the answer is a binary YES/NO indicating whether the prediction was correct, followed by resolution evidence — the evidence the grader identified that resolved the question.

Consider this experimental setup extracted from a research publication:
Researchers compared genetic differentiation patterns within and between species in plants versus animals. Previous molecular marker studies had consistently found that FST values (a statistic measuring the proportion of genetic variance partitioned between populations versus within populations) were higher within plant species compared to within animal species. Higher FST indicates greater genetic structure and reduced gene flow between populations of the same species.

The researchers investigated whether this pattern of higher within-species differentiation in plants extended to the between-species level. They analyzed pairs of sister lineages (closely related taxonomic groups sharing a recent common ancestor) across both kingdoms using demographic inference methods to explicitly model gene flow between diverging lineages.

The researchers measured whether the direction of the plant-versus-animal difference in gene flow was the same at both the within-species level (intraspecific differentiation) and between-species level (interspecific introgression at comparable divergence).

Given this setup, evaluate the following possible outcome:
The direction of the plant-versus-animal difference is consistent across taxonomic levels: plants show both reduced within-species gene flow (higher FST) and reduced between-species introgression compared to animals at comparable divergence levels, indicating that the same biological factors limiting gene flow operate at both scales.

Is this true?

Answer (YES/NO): YES